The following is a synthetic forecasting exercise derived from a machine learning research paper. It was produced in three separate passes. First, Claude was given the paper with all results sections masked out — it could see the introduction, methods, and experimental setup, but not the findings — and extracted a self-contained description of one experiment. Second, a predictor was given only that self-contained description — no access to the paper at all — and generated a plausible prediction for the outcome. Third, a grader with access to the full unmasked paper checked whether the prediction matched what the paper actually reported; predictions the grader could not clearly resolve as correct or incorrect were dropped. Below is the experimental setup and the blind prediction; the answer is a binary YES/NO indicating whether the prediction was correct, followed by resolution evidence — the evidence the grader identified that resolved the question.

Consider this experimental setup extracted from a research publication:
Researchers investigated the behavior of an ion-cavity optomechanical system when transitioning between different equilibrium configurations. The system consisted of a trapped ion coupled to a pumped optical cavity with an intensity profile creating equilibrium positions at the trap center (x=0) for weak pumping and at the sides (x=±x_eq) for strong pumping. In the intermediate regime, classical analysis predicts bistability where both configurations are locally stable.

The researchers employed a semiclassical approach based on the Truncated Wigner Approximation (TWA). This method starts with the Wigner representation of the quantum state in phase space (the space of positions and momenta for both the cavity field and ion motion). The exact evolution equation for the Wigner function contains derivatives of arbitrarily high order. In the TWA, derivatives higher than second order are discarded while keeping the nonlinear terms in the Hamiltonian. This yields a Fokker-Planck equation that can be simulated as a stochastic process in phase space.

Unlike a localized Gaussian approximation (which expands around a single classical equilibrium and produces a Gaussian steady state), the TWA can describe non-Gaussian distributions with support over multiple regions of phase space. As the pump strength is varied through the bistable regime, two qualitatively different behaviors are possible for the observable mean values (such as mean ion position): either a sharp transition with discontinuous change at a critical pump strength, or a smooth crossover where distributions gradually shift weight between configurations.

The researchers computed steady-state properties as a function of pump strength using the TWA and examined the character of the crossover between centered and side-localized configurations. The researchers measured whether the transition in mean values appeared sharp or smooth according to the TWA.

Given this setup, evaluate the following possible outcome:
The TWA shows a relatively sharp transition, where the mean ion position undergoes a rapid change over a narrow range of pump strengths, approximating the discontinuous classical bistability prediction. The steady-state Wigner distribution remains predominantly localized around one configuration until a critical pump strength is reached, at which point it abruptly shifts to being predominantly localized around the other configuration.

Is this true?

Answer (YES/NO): NO